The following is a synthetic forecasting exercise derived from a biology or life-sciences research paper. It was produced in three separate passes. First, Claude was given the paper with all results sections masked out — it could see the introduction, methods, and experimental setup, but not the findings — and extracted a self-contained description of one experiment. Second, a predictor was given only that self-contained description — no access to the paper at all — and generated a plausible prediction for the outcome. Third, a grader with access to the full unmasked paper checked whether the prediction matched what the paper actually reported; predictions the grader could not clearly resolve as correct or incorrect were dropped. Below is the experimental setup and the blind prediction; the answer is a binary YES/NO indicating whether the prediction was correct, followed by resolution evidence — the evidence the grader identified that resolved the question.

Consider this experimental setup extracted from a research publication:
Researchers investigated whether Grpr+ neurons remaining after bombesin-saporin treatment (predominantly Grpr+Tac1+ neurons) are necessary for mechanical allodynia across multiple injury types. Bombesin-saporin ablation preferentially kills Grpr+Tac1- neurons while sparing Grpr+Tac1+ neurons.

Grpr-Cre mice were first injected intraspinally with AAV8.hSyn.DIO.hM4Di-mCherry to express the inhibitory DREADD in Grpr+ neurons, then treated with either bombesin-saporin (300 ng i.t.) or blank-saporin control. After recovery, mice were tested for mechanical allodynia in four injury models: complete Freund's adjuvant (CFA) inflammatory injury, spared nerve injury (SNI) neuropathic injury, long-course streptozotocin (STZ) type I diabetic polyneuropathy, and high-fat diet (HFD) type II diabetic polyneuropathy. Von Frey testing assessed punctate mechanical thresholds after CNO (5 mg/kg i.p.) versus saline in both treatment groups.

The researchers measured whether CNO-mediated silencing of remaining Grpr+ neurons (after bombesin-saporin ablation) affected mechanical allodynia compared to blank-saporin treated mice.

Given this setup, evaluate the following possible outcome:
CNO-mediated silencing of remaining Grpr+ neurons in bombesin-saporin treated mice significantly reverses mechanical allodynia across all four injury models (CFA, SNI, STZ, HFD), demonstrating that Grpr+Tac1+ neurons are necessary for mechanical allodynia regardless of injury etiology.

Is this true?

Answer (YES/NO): YES